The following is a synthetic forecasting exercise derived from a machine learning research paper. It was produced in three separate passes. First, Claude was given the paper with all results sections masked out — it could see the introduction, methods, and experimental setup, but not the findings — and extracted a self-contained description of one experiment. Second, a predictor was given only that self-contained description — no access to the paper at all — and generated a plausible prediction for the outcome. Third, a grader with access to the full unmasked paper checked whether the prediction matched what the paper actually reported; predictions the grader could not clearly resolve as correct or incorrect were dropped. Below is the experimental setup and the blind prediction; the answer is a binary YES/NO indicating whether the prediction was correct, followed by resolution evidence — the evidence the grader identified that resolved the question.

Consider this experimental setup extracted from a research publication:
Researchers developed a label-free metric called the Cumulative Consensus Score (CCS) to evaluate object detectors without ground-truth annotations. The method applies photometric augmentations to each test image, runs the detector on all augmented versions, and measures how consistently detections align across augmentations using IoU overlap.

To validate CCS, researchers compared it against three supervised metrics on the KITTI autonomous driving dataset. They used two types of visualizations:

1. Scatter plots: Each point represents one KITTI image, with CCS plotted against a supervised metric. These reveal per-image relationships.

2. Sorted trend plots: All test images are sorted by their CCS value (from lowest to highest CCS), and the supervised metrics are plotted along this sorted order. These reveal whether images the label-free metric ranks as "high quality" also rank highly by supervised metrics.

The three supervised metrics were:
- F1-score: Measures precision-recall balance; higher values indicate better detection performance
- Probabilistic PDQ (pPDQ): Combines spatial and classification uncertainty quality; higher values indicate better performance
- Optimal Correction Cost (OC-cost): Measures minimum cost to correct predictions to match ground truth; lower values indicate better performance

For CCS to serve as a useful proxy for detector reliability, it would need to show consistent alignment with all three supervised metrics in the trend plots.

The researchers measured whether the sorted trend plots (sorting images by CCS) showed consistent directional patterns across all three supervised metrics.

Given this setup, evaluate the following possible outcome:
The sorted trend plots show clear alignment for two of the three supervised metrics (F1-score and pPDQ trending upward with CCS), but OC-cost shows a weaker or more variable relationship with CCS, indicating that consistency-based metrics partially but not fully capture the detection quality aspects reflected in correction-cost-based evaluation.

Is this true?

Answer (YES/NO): NO